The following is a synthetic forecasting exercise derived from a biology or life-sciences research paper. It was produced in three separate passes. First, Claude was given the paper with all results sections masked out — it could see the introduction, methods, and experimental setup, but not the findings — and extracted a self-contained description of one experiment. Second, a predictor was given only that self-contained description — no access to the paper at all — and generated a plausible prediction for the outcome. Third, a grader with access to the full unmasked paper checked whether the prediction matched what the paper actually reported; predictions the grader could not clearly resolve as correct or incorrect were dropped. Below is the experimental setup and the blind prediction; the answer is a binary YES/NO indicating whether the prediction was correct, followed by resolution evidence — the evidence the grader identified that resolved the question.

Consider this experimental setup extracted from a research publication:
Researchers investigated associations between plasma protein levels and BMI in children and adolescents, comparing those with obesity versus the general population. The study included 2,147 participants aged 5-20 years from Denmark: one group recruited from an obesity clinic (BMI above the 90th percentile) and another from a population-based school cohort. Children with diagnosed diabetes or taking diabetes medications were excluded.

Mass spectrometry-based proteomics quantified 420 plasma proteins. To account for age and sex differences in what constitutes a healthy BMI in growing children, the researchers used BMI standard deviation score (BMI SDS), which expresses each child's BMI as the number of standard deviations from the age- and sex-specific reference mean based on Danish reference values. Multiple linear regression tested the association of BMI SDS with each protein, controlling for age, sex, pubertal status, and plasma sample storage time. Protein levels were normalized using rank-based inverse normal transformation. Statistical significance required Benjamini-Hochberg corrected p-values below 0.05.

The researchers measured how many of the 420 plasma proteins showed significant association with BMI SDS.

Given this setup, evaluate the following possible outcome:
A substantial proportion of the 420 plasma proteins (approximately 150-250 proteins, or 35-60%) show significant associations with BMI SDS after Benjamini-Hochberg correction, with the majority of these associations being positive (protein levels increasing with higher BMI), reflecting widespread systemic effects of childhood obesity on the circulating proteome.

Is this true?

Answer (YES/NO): NO